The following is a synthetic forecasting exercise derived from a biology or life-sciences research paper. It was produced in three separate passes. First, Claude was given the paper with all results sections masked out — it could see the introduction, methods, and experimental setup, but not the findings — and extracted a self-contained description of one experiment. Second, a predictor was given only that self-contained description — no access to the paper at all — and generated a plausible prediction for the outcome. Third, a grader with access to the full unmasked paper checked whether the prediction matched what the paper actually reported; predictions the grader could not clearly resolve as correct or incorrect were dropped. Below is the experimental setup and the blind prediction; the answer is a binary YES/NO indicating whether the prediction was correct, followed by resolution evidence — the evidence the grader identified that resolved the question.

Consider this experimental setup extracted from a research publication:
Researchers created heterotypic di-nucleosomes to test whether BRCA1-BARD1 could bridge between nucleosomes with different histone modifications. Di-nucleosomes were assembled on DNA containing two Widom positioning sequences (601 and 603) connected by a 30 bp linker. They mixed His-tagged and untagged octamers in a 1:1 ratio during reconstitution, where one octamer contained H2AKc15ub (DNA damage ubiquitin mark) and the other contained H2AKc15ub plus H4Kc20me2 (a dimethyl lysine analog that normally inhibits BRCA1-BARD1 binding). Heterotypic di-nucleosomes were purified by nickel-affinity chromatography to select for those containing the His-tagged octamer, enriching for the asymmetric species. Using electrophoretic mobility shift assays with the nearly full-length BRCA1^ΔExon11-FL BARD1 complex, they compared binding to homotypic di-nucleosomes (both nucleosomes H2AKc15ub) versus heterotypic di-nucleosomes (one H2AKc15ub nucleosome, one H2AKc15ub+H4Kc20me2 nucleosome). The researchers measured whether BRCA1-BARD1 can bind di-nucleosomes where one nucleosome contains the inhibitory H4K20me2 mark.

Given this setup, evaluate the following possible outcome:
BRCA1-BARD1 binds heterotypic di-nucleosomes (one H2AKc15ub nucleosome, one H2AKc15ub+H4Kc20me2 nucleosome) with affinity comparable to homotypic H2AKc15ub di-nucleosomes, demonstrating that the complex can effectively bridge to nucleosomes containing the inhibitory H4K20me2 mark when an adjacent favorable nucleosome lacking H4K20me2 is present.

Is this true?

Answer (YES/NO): NO